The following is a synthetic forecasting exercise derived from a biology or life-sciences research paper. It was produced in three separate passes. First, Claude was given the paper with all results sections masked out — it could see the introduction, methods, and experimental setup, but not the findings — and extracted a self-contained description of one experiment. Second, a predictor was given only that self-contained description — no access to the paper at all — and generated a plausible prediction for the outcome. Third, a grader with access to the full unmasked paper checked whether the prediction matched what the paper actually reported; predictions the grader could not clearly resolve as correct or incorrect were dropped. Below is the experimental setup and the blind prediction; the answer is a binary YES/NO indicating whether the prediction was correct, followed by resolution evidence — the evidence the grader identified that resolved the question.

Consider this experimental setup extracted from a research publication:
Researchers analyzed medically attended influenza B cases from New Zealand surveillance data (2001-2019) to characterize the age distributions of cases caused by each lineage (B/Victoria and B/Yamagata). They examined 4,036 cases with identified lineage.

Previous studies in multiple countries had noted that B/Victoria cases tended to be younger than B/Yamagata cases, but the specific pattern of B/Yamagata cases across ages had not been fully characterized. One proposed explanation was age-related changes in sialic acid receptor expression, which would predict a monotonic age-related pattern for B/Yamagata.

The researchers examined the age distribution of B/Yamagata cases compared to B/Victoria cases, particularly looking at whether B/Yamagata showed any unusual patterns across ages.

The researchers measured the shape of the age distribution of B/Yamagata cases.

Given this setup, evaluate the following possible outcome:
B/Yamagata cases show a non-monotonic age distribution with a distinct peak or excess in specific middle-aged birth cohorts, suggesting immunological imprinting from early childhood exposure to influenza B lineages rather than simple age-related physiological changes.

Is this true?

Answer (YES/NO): YES